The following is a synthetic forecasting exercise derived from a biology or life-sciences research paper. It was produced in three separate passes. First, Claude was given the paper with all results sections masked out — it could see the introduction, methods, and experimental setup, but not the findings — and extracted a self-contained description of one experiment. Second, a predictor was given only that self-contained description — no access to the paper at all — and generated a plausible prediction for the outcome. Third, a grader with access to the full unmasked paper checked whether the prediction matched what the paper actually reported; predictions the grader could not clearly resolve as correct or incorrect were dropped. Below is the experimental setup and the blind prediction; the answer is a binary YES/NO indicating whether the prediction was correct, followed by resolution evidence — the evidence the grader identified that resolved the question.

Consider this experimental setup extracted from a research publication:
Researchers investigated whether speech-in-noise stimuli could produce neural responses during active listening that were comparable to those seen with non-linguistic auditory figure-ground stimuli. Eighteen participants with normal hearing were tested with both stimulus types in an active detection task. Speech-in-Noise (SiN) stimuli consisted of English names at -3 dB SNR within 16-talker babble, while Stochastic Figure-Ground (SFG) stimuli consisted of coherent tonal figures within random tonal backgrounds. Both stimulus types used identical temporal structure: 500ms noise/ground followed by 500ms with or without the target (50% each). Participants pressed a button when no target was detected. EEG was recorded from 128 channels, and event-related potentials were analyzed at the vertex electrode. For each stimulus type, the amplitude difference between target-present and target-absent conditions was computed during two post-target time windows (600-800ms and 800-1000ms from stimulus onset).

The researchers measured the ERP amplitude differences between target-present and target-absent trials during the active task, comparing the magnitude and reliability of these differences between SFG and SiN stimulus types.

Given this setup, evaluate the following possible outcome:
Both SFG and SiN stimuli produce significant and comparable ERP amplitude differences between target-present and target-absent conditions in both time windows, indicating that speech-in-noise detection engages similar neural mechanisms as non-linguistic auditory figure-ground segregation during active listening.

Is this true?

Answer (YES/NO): NO